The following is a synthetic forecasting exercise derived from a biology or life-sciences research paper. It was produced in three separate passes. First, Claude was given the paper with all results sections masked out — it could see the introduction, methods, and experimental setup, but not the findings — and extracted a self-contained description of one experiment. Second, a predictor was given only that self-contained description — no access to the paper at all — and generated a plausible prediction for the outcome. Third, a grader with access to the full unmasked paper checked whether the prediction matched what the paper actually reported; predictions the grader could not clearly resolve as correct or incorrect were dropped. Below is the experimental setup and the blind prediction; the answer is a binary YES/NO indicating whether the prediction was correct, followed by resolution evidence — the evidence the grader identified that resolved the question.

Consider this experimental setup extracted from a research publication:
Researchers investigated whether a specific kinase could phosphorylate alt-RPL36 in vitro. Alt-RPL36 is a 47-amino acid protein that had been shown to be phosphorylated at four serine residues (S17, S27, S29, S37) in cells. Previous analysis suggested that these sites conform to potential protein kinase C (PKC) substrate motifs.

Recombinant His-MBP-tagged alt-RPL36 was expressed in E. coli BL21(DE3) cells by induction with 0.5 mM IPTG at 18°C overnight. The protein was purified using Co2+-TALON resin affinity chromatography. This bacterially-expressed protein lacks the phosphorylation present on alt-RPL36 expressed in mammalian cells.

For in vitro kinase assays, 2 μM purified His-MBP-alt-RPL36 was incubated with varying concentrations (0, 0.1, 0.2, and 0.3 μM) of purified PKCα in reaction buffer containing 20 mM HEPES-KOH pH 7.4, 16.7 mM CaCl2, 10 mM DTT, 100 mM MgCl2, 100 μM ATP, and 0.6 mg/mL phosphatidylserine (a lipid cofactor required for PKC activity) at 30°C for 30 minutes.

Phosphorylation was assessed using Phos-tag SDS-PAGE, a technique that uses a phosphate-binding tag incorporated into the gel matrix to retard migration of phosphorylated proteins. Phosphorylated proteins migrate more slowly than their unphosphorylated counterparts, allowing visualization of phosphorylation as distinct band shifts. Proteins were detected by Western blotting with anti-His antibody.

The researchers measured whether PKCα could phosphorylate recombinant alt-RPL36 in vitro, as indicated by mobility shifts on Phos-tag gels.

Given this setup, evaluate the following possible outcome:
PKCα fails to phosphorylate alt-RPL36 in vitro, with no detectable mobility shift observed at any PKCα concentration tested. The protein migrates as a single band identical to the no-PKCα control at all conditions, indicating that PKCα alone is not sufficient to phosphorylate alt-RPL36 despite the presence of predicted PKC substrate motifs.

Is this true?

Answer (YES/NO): NO